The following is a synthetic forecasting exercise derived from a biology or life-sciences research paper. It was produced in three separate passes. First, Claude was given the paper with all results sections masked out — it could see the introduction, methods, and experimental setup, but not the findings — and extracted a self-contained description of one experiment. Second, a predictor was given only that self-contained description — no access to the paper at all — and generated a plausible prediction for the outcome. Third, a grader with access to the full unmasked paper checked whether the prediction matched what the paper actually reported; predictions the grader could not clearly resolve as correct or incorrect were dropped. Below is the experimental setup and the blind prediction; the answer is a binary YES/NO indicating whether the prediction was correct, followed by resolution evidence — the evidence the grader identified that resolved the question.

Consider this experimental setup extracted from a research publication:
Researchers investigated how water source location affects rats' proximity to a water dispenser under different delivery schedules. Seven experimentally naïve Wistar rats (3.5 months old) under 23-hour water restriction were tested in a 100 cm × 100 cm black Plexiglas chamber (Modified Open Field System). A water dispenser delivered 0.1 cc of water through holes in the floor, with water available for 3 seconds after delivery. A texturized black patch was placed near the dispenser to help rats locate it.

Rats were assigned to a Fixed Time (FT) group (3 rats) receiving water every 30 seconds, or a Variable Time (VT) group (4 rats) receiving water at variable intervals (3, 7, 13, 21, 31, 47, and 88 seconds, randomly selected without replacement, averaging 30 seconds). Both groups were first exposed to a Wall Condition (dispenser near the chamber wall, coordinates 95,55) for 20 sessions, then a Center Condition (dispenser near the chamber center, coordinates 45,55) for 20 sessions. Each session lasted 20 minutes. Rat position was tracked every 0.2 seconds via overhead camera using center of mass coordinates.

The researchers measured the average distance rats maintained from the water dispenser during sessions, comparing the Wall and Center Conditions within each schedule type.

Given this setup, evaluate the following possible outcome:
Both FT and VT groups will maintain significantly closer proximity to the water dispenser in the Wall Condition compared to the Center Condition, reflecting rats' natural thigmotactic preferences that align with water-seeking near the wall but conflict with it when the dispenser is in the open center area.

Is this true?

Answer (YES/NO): YES